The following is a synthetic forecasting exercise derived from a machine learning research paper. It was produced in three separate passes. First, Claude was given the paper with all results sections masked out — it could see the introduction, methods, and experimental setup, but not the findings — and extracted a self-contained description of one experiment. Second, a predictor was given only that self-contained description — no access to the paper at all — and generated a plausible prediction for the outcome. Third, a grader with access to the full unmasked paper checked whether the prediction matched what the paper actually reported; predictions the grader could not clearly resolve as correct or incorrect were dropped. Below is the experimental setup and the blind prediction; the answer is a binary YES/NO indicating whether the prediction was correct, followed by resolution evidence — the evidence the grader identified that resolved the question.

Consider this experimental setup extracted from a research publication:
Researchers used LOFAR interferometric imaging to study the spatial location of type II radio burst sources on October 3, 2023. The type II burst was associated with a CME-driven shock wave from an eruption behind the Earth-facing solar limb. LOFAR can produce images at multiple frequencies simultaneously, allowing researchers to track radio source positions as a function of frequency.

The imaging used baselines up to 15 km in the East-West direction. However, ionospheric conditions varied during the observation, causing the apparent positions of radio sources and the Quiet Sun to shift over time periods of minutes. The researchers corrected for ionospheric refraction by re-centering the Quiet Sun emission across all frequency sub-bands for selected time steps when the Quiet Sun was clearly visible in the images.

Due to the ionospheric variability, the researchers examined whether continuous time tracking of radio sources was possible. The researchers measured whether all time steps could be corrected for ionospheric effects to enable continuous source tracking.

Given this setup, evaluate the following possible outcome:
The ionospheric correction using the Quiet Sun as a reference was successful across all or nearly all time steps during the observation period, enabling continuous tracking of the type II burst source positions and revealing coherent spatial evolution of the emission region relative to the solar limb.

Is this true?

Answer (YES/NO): NO